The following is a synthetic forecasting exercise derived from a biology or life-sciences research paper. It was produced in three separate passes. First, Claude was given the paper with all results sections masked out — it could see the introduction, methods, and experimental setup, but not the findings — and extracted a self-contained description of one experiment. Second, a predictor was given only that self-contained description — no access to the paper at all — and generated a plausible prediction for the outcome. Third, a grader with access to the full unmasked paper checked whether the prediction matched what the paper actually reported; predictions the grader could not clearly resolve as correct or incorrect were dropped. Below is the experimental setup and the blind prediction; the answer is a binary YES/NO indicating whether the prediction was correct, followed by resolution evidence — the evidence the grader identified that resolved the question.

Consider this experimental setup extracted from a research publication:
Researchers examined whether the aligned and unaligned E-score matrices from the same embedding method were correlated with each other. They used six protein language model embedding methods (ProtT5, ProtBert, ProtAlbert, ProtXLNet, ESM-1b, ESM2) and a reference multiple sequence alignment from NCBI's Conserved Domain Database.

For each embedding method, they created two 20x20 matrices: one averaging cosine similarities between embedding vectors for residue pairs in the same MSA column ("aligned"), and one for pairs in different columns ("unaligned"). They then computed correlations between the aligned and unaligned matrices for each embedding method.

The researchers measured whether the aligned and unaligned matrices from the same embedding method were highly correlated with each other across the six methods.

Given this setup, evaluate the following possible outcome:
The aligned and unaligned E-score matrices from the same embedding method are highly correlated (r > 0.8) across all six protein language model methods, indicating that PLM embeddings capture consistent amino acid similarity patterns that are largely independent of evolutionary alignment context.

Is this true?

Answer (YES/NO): NO